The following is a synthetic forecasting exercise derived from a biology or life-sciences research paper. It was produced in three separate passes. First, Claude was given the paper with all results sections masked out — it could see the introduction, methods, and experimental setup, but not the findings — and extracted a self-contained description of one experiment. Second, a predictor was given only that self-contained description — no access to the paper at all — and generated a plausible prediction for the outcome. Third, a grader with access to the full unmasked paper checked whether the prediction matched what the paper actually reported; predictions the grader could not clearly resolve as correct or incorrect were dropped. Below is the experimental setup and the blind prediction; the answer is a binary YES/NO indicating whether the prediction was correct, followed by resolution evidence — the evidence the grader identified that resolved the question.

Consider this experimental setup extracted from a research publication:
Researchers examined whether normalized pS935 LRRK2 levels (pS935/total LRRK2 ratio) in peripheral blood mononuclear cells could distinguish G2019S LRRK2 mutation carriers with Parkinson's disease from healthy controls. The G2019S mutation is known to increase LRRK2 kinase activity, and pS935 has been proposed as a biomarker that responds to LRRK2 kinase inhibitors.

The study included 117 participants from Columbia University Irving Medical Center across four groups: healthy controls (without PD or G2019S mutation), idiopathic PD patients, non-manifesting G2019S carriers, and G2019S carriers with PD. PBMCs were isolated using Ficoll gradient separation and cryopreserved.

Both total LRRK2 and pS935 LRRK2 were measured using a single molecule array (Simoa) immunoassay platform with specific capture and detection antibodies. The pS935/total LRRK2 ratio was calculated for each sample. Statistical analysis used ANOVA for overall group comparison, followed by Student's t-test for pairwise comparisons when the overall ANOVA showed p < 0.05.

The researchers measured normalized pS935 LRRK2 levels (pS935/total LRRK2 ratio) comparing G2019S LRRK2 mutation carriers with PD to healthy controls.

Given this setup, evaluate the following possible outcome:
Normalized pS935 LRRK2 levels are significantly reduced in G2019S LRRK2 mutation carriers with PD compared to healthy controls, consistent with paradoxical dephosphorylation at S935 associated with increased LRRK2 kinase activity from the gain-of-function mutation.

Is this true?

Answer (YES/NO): YES